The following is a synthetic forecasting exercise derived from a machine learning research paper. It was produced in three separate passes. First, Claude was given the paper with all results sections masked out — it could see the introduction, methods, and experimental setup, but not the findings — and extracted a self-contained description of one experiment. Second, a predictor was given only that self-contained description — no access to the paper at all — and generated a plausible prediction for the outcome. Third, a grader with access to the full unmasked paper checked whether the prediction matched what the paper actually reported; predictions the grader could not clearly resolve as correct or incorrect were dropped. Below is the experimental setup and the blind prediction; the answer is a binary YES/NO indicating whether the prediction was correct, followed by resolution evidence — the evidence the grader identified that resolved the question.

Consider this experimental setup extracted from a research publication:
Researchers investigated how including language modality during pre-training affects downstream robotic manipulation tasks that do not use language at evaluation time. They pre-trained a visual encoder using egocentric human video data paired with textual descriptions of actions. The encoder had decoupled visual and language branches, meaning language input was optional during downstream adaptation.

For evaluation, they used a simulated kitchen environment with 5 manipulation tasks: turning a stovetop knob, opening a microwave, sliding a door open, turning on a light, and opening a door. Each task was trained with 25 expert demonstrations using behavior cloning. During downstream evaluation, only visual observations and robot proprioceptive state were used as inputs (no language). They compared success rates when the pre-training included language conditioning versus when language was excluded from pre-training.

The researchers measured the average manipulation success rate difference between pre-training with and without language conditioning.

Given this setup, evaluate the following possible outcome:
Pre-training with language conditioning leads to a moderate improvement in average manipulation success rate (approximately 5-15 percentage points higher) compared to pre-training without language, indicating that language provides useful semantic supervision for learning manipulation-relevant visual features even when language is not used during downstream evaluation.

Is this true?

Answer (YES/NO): NO